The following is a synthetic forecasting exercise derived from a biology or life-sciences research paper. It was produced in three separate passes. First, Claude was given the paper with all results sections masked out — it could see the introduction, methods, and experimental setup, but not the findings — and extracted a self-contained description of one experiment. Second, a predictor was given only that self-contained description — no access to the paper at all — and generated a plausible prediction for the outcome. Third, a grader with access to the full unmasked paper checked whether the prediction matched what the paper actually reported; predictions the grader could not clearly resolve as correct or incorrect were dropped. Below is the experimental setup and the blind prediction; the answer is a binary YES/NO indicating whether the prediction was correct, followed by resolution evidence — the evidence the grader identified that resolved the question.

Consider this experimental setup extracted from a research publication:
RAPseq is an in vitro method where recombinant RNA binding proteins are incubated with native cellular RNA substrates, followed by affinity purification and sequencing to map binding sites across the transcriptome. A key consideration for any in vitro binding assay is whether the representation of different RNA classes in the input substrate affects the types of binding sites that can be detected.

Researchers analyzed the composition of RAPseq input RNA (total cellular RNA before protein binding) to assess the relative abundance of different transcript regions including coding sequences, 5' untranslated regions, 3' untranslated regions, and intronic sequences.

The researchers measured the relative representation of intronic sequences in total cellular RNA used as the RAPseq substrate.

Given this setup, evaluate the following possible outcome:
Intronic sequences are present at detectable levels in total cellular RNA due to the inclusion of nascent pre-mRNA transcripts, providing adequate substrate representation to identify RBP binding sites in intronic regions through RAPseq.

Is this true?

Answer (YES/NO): NO